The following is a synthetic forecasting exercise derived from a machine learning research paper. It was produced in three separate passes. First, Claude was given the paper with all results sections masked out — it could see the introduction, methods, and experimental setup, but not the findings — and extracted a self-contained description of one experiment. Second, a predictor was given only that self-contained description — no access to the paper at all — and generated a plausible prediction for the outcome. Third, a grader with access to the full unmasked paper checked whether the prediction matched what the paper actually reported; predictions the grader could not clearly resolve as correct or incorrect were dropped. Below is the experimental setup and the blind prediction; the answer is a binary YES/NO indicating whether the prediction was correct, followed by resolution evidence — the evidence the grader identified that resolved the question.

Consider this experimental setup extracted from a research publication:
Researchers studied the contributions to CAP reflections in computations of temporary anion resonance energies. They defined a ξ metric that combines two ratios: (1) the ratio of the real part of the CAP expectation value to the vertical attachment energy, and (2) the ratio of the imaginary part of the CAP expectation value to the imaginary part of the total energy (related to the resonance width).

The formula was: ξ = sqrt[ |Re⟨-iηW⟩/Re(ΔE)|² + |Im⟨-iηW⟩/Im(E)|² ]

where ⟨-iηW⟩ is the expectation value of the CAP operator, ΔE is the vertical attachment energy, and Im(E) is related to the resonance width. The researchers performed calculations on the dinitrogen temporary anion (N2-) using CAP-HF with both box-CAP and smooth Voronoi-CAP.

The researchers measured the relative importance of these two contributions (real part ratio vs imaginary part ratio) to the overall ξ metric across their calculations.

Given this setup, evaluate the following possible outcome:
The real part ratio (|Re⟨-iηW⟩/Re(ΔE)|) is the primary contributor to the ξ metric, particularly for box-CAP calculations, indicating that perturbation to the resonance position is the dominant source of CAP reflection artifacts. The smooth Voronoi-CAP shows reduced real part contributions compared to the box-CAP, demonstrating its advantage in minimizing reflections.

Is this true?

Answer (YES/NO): NO